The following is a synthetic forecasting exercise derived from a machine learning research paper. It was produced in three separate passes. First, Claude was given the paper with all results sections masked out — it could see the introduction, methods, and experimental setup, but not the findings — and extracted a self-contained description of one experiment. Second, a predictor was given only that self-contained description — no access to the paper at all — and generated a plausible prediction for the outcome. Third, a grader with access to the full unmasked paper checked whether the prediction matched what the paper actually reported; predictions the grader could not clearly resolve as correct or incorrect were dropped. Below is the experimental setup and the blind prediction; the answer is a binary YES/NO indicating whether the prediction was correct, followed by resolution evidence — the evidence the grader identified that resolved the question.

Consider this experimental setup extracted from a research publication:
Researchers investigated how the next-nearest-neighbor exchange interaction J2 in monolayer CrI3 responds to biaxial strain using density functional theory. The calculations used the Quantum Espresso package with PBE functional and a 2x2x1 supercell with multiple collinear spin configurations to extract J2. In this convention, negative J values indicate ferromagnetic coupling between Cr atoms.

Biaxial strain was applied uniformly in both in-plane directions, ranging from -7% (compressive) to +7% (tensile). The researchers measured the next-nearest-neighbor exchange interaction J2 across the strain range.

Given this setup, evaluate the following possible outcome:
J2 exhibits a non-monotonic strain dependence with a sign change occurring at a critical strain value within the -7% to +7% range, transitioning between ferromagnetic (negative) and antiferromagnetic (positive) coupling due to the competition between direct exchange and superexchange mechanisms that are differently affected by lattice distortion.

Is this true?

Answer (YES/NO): NO